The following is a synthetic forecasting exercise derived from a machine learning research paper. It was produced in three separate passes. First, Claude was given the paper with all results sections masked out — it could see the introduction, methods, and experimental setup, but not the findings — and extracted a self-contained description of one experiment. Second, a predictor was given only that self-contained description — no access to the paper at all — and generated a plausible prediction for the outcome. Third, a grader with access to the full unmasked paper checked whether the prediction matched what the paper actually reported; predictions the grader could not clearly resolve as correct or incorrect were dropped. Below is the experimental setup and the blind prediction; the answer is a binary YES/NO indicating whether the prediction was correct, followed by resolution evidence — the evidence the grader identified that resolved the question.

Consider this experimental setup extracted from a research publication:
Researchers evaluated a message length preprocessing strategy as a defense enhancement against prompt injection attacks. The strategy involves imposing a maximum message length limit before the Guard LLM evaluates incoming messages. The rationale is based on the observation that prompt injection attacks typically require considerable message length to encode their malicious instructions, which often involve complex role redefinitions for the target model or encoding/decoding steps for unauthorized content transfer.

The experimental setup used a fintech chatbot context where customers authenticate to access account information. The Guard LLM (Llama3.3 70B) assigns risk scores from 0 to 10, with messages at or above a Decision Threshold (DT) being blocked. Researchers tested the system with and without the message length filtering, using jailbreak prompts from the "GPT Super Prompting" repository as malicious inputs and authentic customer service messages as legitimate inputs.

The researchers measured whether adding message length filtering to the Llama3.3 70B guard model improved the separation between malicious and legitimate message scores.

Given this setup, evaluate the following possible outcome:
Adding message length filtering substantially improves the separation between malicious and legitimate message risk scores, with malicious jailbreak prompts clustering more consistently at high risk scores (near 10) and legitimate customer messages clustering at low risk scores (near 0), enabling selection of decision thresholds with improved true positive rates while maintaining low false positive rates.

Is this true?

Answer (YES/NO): YES